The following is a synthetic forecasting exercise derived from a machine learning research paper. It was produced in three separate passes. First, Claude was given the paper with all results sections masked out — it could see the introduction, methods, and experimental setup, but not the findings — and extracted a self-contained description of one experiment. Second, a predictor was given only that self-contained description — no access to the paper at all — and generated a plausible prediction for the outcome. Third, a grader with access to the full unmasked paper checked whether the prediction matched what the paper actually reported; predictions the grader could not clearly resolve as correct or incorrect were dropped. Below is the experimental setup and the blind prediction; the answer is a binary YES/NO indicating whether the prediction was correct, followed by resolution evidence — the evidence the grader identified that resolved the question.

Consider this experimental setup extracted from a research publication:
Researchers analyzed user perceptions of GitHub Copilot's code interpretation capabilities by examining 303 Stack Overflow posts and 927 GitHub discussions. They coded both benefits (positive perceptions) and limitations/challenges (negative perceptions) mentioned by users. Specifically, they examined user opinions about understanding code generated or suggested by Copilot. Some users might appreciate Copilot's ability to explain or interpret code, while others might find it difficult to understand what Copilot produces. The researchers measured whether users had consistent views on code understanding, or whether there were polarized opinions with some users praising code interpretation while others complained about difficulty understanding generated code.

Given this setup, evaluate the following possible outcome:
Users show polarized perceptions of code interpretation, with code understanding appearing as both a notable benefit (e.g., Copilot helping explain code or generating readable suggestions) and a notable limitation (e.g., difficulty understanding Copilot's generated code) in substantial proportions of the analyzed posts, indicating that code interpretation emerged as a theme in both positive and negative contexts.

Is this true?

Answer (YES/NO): NO